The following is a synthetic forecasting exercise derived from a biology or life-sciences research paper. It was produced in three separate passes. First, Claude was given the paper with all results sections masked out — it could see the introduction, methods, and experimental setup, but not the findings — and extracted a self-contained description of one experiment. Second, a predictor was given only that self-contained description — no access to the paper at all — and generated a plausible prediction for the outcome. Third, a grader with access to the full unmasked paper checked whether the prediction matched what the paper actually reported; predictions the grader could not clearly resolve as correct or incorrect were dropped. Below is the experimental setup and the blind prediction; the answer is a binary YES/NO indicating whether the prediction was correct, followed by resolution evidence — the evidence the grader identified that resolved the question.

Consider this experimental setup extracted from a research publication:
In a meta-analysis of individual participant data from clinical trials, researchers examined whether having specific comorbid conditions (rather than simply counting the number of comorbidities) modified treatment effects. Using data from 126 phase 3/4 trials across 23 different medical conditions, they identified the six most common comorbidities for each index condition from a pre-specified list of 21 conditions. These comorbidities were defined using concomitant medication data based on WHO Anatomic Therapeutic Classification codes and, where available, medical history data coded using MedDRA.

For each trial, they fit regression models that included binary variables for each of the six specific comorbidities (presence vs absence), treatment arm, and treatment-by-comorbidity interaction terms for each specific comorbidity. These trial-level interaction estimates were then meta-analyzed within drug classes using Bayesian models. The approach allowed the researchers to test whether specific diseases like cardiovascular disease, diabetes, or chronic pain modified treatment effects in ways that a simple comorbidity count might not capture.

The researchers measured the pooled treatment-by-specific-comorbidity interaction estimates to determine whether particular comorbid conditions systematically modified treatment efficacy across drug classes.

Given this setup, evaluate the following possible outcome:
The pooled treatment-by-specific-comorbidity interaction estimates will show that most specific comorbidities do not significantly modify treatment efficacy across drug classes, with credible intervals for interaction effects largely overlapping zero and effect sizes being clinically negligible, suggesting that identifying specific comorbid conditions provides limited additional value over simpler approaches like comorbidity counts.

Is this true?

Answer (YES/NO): YES